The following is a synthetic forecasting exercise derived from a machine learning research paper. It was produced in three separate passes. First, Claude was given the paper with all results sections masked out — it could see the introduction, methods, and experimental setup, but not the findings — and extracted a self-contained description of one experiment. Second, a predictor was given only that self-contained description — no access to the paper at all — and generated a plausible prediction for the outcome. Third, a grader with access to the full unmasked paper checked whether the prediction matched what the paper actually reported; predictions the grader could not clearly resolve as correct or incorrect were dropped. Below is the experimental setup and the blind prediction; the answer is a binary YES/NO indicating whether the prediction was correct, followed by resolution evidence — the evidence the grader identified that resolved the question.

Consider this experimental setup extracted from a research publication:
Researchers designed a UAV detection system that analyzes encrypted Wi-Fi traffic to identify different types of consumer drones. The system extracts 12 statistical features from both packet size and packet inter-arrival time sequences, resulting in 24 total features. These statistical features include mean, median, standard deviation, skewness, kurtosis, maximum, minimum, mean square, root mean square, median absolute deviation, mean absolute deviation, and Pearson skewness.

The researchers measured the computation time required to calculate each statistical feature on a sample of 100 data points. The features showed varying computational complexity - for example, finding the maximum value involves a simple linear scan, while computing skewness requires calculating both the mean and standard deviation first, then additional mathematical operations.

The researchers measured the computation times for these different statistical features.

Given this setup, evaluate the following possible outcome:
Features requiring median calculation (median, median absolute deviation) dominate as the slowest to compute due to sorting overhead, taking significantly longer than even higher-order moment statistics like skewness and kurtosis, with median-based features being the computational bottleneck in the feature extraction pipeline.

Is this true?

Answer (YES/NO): NO